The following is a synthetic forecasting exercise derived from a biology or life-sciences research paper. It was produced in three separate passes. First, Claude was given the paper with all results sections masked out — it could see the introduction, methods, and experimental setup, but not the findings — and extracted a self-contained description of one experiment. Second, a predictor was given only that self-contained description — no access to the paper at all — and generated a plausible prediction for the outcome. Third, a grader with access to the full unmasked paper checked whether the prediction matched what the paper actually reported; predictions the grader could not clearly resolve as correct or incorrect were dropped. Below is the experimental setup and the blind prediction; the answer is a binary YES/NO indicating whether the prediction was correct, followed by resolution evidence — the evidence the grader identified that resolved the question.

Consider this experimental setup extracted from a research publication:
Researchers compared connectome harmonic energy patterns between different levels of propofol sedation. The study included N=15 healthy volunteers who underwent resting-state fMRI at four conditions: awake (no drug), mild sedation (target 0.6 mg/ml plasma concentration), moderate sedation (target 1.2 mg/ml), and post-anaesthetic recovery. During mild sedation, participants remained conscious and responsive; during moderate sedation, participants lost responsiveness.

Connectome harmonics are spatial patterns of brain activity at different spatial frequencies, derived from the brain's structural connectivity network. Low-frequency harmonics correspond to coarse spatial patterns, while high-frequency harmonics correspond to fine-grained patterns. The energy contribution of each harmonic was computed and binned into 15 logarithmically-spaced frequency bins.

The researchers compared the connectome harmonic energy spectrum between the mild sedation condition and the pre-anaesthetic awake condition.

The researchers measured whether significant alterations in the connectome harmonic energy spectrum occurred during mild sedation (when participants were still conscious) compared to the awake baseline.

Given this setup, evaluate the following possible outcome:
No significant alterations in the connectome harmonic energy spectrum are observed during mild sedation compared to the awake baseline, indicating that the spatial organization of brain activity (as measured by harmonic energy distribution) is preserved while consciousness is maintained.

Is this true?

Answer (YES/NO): YES